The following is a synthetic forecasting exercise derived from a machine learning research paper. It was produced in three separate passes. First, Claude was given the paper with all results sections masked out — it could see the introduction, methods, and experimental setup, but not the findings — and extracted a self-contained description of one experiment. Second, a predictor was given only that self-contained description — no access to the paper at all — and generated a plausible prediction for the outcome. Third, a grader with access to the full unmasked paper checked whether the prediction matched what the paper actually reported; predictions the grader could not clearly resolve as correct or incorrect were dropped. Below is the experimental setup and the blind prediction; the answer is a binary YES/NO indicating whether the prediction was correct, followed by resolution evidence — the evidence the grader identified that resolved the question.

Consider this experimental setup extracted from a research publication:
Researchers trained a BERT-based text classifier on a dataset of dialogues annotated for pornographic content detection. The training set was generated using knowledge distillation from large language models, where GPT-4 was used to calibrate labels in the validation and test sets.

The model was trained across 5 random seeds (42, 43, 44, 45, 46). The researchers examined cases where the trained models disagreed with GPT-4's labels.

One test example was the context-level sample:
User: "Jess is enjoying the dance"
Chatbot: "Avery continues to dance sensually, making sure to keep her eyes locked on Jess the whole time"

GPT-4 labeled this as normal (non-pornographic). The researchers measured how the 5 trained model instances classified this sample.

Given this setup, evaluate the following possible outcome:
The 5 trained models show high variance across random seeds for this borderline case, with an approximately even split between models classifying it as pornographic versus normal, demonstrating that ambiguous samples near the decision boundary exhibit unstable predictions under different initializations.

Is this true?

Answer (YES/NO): NO